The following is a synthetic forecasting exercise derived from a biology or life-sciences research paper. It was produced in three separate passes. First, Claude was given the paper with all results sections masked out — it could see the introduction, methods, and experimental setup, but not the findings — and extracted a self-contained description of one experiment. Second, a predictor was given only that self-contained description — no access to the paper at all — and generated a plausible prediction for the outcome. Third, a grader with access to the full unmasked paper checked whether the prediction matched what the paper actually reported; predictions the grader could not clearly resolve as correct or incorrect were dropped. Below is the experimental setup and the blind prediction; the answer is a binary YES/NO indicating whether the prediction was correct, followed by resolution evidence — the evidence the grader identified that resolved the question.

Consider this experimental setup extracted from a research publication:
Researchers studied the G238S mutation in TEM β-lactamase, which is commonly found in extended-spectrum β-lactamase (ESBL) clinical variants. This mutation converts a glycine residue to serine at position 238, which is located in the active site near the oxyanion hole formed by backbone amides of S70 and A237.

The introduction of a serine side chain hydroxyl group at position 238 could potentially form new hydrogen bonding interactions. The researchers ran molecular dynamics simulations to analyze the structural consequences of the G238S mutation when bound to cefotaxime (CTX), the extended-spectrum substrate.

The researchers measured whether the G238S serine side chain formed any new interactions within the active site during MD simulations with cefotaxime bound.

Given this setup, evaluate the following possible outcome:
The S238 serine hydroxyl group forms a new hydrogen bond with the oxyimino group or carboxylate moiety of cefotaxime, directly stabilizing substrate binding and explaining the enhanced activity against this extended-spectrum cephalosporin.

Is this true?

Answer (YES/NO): NO